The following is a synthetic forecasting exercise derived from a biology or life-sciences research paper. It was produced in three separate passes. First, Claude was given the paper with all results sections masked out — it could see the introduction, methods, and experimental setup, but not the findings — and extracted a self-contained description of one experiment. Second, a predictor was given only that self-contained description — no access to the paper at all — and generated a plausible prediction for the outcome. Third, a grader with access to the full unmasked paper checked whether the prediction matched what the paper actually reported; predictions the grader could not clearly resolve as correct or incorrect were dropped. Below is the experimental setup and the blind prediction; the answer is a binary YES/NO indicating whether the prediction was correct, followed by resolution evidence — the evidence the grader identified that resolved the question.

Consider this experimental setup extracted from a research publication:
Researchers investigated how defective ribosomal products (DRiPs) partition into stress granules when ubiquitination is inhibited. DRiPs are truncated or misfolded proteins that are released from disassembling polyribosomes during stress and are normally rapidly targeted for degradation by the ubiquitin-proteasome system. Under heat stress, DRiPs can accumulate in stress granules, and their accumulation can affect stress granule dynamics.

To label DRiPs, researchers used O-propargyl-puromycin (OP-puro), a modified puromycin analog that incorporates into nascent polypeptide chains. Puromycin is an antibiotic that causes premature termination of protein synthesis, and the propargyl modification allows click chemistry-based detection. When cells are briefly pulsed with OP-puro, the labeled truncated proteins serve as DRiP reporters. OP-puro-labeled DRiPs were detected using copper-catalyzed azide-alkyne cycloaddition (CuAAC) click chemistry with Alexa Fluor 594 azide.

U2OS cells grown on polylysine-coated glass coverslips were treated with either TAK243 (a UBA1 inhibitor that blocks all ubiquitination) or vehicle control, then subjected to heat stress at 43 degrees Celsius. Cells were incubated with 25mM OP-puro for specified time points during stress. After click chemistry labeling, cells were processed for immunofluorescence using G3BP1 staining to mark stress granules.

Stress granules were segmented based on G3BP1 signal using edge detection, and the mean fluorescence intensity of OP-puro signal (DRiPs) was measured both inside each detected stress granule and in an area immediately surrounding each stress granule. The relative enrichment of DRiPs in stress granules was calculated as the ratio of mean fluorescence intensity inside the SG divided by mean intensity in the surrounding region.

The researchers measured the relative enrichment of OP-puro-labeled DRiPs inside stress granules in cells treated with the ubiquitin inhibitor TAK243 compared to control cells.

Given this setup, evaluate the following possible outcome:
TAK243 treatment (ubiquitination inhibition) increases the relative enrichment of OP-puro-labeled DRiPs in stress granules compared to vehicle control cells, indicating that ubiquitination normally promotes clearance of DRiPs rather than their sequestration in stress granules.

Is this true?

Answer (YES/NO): YES